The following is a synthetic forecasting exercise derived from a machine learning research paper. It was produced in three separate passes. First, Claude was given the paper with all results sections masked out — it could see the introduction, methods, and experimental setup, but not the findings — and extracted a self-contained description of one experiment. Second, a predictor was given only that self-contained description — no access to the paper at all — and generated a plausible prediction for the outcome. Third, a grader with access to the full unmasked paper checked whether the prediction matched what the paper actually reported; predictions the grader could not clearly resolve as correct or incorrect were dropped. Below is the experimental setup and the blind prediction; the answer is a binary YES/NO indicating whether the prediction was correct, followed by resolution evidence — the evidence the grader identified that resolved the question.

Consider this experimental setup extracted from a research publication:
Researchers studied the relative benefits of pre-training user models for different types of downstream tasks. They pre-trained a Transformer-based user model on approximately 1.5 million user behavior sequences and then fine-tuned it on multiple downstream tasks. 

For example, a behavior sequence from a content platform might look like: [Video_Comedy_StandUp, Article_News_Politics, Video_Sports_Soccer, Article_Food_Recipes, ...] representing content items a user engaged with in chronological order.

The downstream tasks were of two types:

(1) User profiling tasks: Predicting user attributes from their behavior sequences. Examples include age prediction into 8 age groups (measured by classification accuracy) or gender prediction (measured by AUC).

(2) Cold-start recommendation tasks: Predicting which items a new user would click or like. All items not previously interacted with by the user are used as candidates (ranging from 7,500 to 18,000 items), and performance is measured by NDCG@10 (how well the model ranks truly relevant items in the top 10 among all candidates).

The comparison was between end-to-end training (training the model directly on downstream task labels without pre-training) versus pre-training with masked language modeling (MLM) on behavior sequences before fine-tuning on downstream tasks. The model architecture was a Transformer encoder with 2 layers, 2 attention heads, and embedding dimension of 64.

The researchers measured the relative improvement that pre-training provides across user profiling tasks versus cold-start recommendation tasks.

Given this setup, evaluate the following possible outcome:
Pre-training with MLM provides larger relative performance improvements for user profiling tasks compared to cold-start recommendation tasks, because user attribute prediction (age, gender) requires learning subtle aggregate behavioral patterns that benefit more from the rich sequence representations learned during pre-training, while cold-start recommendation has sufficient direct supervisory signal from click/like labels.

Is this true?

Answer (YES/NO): NO